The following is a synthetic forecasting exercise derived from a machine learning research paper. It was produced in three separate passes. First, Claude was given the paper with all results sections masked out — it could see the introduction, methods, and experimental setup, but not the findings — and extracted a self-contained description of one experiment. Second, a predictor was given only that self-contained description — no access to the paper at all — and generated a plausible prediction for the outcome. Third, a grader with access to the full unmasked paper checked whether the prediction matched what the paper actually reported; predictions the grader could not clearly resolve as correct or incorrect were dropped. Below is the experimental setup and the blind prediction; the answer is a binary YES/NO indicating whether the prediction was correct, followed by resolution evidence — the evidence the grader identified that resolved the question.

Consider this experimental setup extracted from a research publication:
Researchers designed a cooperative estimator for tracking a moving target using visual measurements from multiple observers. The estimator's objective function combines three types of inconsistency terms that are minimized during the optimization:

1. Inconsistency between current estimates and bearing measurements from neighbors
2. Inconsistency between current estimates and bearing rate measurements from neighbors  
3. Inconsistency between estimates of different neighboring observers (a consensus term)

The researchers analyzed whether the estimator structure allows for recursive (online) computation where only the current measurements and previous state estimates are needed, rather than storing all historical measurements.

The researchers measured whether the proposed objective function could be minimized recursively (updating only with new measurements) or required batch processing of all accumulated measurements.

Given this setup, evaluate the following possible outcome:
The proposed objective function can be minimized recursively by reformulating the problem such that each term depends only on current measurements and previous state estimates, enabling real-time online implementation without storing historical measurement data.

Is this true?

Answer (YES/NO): YES